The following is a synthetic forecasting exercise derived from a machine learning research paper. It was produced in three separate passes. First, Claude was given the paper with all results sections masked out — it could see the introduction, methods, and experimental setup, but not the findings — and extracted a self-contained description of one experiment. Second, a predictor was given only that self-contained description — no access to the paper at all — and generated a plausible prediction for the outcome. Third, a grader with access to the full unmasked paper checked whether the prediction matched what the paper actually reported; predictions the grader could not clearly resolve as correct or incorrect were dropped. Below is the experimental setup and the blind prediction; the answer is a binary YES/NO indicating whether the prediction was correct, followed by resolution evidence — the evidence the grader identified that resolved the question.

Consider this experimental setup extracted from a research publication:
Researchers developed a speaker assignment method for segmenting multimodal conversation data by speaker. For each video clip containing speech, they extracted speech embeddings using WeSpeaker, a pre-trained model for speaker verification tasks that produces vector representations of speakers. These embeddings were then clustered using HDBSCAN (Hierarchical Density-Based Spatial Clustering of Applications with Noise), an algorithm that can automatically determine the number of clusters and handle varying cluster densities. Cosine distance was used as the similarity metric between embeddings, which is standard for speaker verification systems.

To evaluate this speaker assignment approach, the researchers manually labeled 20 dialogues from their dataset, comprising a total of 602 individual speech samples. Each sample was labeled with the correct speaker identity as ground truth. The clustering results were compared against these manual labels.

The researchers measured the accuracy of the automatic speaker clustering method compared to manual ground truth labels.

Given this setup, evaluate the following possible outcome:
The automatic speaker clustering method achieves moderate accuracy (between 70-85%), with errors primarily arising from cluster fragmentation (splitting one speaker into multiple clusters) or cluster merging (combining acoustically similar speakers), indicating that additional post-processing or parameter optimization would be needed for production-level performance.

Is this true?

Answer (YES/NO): NO